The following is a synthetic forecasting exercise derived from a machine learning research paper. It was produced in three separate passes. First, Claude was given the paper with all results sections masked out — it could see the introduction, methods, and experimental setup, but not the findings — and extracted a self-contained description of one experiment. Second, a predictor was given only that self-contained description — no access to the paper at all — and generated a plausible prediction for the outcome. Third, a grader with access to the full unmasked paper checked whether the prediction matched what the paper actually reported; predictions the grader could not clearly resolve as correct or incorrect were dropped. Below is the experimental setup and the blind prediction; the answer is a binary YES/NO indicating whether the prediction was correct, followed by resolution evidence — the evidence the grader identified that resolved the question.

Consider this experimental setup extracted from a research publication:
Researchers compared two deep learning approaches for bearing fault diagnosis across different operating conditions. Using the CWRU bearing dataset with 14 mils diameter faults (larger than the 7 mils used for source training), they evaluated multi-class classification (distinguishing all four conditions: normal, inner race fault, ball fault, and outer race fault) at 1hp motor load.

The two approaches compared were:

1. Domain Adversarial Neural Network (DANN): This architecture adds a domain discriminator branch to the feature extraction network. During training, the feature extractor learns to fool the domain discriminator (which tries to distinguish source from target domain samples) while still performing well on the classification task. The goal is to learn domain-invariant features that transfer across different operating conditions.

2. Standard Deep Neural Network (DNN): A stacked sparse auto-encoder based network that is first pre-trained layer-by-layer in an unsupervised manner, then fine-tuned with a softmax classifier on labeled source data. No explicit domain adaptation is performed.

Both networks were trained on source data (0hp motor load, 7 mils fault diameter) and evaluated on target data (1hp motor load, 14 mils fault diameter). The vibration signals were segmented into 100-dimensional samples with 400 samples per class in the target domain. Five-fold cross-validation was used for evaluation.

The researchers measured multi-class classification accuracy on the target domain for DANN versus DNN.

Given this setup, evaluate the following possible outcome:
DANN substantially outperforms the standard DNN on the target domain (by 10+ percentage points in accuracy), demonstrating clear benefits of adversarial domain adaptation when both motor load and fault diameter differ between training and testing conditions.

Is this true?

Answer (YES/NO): NO